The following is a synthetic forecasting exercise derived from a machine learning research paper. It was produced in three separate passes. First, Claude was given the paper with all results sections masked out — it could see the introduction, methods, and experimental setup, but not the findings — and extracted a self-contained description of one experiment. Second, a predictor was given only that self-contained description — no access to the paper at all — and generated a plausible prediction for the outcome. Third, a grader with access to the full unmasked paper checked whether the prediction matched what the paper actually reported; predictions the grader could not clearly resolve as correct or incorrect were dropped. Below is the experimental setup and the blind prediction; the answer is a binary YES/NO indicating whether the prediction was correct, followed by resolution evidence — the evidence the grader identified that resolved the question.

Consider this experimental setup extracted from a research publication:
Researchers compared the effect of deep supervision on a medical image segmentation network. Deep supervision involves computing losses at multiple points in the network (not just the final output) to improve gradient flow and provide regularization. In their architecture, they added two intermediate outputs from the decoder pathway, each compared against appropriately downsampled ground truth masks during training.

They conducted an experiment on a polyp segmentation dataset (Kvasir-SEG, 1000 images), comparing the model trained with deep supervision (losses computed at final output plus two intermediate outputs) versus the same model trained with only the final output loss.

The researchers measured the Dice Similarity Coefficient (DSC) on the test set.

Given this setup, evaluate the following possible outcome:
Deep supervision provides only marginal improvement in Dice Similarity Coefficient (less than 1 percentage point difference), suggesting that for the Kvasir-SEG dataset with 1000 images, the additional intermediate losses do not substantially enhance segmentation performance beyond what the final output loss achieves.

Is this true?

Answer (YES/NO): NO